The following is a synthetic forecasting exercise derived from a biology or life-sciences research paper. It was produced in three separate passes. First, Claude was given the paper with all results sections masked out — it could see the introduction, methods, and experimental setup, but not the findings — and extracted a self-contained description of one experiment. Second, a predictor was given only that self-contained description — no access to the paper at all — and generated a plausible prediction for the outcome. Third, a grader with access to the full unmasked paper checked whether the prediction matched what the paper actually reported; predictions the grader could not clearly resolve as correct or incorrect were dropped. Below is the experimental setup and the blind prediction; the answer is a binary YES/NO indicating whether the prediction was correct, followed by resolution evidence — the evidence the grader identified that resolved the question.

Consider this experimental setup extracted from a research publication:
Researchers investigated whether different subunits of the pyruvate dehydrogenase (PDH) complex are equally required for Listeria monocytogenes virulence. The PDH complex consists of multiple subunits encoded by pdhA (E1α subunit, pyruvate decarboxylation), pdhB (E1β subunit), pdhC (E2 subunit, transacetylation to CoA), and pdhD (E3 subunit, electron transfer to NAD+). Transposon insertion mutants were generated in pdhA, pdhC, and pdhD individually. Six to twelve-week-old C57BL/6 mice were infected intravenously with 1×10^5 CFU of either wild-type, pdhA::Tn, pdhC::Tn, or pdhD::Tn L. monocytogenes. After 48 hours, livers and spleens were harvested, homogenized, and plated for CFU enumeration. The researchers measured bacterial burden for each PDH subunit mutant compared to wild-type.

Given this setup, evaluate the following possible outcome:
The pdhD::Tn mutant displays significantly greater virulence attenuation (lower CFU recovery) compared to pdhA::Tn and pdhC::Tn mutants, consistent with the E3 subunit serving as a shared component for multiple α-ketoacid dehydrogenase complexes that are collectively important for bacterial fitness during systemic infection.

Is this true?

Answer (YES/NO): NO